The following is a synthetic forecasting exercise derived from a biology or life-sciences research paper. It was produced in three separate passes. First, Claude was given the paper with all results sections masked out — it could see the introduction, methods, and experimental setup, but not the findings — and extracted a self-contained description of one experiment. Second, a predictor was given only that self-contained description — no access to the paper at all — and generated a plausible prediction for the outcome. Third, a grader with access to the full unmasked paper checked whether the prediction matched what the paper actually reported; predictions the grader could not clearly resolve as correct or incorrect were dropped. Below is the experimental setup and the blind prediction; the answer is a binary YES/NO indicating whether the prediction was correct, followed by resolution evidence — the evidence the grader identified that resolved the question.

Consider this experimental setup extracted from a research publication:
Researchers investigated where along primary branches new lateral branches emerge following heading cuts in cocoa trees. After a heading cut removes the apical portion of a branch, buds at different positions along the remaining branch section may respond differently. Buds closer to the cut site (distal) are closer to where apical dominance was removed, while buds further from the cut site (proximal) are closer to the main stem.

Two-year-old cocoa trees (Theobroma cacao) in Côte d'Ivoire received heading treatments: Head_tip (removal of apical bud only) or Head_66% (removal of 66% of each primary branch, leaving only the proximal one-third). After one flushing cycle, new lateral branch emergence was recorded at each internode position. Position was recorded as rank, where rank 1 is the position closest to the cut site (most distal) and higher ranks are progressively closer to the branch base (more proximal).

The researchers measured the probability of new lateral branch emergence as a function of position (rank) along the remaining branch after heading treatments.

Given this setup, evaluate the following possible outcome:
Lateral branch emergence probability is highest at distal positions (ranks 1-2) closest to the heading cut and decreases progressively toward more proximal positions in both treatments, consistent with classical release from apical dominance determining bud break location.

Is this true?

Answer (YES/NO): YES